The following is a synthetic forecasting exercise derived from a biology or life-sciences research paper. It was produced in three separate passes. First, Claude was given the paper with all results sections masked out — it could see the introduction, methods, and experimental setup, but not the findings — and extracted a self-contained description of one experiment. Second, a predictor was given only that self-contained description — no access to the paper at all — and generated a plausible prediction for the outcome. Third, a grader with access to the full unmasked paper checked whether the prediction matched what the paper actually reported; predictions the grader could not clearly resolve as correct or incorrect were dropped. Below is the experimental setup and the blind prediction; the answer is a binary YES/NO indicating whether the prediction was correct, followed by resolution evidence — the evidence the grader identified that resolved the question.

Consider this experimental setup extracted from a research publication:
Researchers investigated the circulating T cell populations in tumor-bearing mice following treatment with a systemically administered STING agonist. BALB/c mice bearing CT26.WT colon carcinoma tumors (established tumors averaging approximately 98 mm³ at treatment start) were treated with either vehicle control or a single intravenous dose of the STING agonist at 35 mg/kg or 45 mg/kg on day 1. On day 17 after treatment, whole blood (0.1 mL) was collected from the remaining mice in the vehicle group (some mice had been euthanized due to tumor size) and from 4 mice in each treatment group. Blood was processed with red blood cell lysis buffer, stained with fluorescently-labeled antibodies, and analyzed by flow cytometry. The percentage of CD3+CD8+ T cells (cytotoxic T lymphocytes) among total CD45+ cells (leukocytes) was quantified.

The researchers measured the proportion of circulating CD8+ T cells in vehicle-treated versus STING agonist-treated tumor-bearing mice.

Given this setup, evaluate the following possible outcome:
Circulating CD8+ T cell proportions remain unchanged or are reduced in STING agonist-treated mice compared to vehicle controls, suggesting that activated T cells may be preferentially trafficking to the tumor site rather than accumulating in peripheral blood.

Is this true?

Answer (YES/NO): NO